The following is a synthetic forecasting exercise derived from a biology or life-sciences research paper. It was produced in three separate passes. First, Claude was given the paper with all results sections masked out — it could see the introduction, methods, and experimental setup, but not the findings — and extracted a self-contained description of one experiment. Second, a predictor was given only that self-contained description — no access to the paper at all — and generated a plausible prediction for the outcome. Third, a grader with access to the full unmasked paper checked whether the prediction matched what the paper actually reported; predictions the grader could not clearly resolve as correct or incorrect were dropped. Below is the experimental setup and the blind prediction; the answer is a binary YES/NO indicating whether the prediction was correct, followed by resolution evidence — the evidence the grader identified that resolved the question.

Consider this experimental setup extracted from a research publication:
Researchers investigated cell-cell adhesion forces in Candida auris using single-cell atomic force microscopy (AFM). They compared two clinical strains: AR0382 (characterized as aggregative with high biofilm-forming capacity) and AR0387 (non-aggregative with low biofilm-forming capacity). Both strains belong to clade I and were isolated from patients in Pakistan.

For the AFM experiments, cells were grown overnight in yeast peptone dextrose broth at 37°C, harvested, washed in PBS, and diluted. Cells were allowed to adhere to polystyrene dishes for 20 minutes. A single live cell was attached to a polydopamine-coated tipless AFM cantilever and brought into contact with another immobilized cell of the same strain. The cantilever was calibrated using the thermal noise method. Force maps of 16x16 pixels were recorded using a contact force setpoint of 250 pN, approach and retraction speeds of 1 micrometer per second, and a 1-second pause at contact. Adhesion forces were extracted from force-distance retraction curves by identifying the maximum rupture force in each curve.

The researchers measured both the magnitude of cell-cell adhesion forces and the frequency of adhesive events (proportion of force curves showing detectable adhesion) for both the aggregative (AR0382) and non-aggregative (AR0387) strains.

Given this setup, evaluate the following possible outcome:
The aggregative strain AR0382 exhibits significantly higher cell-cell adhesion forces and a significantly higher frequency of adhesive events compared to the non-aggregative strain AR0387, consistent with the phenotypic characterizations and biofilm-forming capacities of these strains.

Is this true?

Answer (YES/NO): YES